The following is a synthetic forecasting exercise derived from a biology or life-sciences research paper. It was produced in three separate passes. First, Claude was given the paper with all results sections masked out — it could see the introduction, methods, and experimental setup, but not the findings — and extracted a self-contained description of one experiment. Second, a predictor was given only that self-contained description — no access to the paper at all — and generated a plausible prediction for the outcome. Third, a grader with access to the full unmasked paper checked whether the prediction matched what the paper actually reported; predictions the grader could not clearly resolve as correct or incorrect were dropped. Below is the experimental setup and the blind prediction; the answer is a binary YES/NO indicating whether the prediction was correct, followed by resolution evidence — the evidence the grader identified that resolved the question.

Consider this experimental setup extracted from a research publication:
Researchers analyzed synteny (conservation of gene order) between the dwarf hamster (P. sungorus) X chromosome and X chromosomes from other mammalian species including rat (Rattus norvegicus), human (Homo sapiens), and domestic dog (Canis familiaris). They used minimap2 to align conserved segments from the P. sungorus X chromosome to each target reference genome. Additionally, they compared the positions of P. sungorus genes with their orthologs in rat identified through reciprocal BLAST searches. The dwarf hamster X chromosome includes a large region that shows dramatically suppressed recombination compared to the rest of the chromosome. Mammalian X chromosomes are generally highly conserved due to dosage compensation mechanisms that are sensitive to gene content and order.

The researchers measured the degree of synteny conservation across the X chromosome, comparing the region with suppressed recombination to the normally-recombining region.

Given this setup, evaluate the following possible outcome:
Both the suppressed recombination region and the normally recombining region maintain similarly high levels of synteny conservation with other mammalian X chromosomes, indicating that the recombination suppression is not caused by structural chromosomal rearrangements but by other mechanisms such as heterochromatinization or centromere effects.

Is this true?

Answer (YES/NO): YES